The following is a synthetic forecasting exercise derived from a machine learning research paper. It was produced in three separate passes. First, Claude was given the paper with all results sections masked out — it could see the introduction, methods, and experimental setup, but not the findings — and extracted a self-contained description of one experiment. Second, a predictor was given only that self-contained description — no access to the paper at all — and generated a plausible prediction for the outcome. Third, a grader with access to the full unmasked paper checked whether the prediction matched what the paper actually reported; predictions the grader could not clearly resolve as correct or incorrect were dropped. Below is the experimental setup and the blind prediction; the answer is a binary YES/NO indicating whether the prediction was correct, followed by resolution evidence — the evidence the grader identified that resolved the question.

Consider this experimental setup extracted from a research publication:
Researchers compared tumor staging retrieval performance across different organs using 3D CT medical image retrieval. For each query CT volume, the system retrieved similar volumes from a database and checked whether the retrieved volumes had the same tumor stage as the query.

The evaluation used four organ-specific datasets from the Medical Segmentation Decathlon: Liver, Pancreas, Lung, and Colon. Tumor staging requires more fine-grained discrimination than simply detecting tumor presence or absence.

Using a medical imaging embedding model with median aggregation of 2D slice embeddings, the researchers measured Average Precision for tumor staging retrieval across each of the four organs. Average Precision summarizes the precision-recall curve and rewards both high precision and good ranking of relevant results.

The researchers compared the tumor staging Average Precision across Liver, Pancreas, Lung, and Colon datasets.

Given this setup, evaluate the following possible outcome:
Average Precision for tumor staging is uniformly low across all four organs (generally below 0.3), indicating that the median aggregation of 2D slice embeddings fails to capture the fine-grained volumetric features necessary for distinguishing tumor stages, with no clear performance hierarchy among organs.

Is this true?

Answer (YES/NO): NO